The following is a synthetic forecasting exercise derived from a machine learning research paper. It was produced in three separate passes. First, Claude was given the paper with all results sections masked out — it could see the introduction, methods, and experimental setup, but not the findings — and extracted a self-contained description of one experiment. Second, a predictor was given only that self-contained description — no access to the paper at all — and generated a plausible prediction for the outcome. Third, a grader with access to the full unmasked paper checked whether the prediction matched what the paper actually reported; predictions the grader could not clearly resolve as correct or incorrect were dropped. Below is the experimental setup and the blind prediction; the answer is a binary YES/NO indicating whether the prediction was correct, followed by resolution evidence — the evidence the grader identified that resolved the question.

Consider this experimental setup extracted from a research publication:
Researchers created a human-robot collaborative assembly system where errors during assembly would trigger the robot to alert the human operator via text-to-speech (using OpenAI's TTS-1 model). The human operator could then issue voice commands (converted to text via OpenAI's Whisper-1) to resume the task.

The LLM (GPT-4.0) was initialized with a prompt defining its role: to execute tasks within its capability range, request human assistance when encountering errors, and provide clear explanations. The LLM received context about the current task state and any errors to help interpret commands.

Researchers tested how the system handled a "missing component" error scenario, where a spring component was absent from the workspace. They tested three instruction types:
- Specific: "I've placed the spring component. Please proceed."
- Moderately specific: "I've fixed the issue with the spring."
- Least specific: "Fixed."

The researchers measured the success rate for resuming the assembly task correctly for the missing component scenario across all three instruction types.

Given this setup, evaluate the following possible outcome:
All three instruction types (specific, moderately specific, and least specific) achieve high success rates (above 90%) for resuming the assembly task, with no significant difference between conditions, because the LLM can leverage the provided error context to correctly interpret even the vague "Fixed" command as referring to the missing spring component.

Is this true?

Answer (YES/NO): NO